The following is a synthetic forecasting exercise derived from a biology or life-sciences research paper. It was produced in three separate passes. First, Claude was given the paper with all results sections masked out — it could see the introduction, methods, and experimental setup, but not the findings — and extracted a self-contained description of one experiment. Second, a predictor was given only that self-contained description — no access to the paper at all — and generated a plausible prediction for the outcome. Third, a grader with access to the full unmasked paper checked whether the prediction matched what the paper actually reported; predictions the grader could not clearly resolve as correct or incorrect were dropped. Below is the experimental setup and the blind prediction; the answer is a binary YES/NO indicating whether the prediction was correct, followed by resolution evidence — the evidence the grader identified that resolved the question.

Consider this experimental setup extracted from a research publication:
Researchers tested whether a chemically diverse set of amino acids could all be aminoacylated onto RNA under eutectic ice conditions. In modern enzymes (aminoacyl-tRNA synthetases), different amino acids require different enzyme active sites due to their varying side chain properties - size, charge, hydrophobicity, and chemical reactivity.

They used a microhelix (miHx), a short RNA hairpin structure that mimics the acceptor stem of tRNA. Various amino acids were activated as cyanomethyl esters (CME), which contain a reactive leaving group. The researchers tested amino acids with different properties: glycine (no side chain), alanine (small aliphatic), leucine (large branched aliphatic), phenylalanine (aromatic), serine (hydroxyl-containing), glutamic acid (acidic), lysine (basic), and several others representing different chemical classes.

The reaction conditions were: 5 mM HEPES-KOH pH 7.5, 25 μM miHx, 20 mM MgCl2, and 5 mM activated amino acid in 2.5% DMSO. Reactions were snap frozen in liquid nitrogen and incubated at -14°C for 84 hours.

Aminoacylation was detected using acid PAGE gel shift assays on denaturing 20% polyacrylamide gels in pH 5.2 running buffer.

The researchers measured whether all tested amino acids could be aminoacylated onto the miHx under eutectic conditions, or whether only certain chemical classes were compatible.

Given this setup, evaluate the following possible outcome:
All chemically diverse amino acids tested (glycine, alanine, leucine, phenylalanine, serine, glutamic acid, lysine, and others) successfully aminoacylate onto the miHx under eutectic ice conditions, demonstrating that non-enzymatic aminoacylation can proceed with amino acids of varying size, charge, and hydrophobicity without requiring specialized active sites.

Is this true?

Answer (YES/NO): YES